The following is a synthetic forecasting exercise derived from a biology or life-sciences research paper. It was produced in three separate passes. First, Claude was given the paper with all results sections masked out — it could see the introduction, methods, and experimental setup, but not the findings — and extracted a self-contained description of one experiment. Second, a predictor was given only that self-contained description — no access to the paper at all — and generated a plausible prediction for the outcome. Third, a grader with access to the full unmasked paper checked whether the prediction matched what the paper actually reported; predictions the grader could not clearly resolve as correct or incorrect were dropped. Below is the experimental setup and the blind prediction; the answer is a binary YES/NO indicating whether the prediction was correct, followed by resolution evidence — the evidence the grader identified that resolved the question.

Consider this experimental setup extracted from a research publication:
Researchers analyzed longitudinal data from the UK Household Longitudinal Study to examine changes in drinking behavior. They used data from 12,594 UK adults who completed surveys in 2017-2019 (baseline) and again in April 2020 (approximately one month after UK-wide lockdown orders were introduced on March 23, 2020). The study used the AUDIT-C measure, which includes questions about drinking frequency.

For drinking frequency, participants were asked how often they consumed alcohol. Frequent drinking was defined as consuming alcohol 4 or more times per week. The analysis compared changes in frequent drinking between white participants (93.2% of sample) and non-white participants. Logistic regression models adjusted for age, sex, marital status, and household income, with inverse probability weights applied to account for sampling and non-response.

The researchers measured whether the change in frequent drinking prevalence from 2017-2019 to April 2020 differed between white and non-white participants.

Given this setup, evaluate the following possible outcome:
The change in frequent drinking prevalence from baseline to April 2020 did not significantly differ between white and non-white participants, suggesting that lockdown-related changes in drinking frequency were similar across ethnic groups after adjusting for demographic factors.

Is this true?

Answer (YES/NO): NO